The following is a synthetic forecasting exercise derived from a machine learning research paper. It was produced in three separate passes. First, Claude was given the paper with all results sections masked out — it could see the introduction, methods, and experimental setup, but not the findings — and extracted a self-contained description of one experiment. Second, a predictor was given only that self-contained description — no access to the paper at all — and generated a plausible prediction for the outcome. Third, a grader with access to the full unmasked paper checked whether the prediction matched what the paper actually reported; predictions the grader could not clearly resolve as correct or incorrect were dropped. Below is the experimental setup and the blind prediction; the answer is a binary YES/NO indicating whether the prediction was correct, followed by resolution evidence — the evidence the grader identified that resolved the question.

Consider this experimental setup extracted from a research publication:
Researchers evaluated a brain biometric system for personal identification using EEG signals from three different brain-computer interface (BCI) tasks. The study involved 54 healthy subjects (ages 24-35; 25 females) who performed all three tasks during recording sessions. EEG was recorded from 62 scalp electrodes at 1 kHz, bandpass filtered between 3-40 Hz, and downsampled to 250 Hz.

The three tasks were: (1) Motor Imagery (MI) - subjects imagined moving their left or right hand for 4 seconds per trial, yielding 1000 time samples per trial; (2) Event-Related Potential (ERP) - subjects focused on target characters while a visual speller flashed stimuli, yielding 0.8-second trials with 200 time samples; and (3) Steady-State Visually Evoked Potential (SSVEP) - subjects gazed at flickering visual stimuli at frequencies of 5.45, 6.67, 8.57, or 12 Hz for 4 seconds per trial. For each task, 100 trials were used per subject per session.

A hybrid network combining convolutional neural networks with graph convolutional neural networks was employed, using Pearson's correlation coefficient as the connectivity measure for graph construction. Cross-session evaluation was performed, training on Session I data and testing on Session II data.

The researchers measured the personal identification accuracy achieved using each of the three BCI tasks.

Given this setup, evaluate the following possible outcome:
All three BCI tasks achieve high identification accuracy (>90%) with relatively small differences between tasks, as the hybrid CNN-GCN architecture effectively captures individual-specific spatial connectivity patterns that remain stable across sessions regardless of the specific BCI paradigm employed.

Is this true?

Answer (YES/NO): NO